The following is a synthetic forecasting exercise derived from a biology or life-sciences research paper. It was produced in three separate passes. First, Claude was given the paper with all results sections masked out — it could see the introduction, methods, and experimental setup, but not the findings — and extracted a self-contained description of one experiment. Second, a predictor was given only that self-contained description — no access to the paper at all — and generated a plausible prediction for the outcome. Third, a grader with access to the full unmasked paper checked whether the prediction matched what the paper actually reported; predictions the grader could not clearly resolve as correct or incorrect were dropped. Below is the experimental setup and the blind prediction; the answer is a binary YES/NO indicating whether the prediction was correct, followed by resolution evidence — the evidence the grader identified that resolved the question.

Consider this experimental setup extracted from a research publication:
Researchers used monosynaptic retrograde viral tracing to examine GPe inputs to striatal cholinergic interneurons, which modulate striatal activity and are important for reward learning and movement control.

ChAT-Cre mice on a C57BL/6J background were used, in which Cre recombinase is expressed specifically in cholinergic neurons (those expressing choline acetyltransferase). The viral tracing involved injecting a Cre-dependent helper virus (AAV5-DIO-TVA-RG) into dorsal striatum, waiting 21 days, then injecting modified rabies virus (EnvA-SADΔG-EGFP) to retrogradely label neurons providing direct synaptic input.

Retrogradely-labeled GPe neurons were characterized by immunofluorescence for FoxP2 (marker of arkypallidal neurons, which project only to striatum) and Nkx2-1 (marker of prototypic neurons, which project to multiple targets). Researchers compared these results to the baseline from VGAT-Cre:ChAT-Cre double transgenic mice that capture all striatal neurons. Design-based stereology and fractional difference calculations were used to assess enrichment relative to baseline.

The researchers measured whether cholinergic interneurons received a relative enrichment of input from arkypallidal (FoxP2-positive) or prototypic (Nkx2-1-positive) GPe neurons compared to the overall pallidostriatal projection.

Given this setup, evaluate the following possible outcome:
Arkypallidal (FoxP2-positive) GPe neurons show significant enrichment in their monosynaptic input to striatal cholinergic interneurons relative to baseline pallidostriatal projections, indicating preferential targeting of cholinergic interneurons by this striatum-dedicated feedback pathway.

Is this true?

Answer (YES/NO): YES